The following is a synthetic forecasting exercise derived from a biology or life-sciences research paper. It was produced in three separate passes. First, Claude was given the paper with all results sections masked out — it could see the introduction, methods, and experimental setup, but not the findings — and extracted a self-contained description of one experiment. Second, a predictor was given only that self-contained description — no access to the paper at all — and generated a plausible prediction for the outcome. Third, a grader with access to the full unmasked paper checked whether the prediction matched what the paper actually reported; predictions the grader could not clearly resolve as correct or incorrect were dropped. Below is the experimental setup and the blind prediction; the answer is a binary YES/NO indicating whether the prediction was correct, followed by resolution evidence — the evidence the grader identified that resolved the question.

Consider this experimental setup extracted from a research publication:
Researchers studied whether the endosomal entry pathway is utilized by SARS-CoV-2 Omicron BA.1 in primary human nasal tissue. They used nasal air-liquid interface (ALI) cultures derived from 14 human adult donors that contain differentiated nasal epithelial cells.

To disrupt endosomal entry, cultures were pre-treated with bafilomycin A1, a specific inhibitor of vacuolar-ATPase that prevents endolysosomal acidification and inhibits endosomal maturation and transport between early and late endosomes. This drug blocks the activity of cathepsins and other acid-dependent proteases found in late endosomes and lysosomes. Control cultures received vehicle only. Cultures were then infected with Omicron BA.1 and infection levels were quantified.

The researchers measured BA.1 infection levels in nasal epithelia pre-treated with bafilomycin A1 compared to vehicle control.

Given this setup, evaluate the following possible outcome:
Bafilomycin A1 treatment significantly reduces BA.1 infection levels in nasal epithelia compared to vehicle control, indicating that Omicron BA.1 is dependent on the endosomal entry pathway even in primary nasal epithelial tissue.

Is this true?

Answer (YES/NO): NO